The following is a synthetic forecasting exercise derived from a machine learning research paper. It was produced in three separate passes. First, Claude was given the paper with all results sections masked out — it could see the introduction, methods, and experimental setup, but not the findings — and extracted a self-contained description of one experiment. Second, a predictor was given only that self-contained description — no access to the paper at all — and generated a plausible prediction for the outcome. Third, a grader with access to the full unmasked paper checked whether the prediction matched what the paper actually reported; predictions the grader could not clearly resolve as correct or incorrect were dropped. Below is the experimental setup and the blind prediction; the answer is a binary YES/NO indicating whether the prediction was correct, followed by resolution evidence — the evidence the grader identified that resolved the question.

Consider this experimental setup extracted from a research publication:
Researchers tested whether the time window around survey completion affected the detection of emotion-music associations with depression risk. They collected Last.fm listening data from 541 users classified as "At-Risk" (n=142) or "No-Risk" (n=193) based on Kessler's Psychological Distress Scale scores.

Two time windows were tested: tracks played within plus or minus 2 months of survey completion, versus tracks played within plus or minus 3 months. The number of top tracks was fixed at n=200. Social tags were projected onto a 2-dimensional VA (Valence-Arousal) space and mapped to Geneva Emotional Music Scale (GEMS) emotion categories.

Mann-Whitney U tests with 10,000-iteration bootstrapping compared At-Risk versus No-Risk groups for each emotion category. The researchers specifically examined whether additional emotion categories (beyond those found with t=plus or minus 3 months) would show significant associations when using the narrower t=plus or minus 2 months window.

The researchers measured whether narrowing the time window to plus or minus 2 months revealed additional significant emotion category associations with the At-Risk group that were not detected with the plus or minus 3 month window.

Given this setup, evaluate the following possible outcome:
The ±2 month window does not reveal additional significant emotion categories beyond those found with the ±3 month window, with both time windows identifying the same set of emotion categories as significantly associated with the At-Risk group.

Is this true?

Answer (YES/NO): NO